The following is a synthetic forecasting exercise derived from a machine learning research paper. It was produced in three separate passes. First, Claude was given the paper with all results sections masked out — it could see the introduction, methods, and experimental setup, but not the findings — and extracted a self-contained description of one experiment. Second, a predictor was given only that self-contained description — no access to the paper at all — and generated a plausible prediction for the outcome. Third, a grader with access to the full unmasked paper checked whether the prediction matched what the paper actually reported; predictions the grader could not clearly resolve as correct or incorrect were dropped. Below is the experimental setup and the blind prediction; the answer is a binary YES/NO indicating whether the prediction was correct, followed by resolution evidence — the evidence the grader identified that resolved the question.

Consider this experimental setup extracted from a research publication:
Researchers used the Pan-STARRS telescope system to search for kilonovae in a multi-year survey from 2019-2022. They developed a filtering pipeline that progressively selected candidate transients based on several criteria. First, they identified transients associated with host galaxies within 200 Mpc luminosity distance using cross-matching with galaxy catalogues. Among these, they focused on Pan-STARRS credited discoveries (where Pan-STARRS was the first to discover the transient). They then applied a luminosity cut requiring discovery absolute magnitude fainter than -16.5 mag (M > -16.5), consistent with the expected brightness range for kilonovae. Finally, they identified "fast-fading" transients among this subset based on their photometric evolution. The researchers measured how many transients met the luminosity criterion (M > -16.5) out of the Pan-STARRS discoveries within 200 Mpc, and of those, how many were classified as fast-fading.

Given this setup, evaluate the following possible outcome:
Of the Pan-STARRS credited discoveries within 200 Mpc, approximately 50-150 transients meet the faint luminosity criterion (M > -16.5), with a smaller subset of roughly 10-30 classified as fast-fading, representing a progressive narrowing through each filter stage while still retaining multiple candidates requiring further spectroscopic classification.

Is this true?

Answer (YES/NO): NO